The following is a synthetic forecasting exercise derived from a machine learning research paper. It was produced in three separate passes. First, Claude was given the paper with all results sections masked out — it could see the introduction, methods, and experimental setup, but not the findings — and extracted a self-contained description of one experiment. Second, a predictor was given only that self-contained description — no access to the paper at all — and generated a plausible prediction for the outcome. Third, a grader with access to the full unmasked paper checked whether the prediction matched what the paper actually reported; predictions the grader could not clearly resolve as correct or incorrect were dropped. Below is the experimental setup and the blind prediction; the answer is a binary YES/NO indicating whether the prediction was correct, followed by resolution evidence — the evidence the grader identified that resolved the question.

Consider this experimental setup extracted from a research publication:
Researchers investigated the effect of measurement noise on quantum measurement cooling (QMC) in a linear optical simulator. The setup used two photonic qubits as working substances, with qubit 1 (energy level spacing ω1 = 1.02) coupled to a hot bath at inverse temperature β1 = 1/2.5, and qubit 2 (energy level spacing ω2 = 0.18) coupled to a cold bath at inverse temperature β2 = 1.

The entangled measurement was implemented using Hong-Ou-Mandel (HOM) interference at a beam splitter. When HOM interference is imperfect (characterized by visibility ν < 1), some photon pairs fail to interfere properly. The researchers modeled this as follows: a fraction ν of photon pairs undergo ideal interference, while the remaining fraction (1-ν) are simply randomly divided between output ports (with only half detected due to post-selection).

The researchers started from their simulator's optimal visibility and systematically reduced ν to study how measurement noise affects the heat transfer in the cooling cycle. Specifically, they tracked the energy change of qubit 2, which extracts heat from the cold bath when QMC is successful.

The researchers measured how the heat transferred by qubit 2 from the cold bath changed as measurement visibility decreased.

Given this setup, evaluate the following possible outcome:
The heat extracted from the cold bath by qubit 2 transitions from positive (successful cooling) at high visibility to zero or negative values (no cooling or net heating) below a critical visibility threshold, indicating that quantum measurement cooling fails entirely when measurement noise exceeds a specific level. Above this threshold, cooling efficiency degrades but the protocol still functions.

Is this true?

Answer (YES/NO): YES